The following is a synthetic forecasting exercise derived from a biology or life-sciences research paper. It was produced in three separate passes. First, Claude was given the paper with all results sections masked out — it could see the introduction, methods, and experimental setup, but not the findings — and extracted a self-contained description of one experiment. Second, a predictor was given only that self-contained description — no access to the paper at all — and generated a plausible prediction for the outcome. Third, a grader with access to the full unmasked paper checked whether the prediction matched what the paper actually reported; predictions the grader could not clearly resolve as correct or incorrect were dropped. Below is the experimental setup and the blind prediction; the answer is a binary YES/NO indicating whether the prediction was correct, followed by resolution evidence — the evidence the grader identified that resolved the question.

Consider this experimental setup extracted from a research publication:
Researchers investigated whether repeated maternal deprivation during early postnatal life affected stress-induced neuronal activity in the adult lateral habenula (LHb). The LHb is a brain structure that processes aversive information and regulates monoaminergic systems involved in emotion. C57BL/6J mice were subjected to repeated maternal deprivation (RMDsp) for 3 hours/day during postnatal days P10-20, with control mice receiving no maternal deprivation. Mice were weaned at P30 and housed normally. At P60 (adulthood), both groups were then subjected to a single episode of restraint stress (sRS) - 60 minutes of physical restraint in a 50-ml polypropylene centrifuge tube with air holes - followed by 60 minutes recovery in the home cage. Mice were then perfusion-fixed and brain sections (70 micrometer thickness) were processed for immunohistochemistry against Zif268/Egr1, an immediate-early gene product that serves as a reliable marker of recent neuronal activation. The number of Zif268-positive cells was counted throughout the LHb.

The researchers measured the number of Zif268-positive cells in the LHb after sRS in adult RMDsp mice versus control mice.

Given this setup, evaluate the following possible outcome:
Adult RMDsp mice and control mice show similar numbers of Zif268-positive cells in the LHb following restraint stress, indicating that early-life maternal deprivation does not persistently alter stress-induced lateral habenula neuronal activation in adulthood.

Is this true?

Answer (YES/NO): NO